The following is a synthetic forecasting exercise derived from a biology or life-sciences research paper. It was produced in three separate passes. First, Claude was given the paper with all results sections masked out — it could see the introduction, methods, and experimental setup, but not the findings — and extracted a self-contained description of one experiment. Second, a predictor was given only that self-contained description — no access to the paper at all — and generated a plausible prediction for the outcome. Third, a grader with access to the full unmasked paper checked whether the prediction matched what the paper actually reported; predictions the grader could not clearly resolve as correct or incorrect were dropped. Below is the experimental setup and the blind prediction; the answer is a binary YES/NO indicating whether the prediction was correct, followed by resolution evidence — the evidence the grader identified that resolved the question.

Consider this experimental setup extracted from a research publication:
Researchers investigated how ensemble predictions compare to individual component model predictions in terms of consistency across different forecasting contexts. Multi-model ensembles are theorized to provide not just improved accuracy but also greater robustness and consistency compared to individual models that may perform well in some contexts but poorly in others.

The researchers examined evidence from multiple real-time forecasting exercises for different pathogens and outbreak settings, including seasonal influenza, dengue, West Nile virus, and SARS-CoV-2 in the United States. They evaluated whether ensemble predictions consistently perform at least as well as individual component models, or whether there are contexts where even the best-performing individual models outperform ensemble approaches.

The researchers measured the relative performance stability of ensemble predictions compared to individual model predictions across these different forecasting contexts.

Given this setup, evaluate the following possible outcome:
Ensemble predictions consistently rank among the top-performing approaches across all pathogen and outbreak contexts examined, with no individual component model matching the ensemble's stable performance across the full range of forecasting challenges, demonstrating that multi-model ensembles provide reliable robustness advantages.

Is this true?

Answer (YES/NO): NO